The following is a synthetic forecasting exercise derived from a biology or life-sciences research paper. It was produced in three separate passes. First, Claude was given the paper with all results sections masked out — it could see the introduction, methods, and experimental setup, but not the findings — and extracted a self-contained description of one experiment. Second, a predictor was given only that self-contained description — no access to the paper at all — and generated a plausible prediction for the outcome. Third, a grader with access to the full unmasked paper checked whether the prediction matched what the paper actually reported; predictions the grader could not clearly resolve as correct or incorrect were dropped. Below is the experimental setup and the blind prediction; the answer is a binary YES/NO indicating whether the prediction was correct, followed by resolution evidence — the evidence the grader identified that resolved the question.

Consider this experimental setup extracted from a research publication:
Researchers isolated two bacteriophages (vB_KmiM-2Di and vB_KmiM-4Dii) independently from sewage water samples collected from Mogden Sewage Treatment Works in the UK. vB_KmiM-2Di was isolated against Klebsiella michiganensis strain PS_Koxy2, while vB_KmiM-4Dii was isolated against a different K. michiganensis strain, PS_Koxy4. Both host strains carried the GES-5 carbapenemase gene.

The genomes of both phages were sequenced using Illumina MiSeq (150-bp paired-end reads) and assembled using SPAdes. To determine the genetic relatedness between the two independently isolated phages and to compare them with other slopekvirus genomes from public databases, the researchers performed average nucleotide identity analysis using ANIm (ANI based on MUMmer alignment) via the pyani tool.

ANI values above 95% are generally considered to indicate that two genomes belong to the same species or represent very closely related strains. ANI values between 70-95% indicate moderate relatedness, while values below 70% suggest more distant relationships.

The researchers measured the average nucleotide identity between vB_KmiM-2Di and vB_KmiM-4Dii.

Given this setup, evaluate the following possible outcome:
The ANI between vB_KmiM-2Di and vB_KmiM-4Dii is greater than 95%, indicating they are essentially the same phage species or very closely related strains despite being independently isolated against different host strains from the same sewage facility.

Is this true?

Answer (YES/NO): YES